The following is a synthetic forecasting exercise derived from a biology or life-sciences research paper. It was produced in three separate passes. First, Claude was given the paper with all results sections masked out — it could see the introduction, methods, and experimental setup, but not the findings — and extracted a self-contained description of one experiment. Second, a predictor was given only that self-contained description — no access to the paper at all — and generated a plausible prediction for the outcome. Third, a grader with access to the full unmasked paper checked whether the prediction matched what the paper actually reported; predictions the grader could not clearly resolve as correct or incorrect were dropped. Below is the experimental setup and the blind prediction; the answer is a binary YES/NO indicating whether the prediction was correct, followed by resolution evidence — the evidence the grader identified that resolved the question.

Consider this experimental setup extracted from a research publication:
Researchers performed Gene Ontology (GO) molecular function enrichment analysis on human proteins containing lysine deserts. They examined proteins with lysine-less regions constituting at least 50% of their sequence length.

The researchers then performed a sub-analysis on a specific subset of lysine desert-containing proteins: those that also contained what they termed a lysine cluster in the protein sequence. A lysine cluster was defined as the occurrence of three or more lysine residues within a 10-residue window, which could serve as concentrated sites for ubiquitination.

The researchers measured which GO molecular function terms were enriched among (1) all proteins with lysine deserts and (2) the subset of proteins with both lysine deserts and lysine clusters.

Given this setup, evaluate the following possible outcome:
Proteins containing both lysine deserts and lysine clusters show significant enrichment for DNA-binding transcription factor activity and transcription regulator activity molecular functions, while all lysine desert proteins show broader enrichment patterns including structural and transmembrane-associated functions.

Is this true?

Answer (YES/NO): NO